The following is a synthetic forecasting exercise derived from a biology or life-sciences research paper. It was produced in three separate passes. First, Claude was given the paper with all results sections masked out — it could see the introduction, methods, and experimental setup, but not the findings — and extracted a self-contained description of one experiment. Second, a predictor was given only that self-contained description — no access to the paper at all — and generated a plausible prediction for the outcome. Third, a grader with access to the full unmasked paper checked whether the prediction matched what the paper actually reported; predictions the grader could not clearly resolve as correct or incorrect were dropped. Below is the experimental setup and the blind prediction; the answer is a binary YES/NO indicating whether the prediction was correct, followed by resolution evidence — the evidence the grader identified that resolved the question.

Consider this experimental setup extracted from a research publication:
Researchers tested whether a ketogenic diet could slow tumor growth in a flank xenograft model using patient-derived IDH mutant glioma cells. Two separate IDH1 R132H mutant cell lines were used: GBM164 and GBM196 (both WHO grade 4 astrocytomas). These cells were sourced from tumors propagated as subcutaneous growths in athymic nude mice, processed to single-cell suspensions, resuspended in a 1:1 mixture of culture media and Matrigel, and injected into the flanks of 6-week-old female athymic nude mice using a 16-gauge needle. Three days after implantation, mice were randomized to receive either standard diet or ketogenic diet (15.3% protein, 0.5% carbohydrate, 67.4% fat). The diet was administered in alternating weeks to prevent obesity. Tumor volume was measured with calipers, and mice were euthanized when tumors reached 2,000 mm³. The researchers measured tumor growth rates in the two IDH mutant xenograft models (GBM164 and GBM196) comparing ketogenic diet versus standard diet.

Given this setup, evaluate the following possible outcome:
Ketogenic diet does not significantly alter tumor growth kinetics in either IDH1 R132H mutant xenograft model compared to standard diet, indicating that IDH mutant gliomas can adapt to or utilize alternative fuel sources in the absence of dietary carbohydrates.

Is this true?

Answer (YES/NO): YES